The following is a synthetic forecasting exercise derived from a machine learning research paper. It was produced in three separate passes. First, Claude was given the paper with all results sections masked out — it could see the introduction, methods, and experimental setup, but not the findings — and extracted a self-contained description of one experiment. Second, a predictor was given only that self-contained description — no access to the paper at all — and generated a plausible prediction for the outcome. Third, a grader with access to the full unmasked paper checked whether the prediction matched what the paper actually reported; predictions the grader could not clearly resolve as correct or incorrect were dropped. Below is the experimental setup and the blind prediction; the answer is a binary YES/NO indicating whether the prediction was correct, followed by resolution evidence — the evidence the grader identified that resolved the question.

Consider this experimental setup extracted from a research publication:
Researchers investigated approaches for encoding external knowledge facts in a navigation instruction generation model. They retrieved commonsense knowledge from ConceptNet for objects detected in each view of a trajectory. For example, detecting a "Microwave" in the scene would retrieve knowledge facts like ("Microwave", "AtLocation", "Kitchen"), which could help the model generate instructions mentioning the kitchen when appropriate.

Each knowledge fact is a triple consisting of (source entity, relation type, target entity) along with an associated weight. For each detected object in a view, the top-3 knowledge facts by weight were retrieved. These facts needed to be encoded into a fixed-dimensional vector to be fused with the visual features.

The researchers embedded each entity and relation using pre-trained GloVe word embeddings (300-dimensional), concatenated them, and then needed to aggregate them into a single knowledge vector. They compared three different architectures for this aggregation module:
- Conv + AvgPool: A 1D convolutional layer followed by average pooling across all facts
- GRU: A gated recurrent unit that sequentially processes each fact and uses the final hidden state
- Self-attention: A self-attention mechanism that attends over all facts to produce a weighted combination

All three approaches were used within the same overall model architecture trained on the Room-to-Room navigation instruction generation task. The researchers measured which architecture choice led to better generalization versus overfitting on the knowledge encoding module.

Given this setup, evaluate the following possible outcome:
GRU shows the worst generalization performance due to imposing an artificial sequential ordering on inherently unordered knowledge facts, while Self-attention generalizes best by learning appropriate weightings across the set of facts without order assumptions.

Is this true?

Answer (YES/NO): NO